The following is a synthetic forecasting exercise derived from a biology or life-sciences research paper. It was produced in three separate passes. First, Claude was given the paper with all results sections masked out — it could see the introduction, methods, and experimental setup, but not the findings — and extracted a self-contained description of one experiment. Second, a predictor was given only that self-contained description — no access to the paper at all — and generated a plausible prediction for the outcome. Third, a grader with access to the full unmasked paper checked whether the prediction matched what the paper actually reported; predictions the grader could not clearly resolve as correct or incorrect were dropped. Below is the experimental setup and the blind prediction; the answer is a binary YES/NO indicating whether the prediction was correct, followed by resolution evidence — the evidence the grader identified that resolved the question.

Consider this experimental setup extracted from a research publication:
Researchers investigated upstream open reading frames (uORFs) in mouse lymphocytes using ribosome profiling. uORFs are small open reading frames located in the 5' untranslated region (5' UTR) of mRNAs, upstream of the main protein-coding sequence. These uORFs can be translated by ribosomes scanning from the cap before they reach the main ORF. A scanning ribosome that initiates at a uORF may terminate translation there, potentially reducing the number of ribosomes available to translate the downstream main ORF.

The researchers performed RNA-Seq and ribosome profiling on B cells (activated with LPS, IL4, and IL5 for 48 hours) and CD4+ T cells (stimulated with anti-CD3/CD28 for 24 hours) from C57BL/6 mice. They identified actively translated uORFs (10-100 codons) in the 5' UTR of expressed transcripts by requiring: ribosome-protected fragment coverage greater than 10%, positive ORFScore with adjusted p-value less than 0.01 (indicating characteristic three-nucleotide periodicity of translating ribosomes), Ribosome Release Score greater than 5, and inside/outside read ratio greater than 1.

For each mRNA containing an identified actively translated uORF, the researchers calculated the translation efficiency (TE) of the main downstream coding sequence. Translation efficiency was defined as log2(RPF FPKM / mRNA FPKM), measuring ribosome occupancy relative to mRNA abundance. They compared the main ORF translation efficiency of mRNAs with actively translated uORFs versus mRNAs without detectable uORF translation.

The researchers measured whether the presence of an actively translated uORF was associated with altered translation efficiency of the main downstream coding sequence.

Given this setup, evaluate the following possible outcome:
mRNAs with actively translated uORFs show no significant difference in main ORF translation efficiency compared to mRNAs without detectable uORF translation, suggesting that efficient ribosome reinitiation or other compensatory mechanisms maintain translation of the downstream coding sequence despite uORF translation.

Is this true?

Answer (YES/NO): NO